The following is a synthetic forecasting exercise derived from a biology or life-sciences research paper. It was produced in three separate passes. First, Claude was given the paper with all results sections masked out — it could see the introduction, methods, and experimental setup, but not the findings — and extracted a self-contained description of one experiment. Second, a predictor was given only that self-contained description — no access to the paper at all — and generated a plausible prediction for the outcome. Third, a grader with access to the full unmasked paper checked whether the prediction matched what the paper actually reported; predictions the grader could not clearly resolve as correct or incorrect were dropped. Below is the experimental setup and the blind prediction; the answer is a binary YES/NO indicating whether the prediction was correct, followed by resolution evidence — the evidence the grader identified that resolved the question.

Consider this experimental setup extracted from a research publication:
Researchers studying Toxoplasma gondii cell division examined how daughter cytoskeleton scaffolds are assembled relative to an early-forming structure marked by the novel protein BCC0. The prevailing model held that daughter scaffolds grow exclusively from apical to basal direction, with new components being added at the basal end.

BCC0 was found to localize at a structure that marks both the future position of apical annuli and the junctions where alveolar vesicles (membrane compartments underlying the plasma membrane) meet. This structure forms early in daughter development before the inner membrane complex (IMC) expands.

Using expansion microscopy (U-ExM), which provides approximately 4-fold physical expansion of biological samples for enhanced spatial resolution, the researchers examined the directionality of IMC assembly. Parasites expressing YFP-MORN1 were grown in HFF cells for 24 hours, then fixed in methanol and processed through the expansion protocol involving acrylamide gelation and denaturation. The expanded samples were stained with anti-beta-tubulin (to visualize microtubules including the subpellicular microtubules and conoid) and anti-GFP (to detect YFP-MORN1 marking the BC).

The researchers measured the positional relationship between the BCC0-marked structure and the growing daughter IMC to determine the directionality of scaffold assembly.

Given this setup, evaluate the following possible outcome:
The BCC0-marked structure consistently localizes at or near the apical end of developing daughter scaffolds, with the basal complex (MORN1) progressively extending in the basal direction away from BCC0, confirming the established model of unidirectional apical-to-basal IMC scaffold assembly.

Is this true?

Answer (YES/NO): NO